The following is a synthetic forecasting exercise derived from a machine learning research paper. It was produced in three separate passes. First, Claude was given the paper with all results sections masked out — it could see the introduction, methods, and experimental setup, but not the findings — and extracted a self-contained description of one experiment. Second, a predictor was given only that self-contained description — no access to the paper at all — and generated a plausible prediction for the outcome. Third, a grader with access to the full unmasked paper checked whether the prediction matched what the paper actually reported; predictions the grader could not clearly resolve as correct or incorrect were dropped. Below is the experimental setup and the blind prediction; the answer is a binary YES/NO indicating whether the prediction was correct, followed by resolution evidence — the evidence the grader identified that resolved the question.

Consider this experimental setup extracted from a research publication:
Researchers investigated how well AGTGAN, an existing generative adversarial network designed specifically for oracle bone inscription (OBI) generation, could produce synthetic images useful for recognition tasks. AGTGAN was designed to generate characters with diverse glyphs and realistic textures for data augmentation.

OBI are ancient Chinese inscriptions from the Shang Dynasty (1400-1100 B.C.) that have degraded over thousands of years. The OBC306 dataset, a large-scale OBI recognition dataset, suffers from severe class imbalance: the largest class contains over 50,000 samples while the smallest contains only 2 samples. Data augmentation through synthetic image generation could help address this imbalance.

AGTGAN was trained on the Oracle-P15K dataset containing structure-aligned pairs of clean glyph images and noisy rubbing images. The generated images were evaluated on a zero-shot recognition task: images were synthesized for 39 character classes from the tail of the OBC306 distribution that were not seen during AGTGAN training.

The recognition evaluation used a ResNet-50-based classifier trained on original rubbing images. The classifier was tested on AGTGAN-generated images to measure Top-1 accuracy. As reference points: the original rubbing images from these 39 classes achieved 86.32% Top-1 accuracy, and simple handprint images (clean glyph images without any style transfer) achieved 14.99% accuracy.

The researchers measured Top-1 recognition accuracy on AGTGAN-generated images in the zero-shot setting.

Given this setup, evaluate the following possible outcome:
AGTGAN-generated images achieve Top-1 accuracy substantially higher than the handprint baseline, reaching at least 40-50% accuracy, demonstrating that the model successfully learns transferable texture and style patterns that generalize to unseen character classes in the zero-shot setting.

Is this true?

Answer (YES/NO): YES